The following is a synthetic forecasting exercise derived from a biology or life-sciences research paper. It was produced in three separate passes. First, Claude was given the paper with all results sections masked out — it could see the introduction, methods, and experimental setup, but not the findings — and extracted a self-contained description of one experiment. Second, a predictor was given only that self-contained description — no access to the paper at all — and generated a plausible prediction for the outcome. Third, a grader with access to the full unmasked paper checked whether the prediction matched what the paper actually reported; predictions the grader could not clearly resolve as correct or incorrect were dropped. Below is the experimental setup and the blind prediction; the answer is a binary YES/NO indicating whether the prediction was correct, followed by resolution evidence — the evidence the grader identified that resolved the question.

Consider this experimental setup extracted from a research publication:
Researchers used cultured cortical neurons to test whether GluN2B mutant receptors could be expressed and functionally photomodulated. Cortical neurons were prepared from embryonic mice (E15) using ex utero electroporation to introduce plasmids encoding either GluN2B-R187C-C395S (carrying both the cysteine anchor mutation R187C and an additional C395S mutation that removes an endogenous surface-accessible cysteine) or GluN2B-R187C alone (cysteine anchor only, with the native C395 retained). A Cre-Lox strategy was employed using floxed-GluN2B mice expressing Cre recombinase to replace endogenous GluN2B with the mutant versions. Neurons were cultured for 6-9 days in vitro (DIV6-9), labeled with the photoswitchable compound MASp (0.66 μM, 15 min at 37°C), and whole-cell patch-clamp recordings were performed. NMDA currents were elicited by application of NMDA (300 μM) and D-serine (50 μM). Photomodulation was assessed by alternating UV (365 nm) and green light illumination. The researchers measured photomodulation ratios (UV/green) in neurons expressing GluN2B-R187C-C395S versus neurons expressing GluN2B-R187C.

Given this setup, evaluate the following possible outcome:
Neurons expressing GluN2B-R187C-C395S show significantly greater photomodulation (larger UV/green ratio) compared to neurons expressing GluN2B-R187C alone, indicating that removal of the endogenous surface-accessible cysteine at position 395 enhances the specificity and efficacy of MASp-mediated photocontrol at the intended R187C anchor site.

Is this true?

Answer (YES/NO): NO